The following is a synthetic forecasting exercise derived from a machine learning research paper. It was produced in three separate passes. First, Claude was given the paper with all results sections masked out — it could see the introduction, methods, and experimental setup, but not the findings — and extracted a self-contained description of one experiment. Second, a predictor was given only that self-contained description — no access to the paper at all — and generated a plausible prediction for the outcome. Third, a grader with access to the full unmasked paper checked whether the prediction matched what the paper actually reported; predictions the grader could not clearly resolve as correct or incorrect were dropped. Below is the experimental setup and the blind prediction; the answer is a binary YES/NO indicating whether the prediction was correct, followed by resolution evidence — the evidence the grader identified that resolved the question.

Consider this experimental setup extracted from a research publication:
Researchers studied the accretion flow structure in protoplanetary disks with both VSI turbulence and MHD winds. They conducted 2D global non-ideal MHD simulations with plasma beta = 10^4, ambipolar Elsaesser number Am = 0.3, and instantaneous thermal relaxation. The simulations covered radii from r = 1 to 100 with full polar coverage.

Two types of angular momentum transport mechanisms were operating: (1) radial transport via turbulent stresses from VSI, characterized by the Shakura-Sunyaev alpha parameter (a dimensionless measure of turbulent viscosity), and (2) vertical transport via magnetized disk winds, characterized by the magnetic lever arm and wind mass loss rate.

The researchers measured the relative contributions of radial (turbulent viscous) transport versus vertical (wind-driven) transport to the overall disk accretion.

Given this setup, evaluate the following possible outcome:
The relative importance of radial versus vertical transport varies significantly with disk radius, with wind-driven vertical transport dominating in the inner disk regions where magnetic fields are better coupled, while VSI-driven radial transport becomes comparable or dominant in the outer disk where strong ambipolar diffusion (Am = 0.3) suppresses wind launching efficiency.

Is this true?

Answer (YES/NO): NO